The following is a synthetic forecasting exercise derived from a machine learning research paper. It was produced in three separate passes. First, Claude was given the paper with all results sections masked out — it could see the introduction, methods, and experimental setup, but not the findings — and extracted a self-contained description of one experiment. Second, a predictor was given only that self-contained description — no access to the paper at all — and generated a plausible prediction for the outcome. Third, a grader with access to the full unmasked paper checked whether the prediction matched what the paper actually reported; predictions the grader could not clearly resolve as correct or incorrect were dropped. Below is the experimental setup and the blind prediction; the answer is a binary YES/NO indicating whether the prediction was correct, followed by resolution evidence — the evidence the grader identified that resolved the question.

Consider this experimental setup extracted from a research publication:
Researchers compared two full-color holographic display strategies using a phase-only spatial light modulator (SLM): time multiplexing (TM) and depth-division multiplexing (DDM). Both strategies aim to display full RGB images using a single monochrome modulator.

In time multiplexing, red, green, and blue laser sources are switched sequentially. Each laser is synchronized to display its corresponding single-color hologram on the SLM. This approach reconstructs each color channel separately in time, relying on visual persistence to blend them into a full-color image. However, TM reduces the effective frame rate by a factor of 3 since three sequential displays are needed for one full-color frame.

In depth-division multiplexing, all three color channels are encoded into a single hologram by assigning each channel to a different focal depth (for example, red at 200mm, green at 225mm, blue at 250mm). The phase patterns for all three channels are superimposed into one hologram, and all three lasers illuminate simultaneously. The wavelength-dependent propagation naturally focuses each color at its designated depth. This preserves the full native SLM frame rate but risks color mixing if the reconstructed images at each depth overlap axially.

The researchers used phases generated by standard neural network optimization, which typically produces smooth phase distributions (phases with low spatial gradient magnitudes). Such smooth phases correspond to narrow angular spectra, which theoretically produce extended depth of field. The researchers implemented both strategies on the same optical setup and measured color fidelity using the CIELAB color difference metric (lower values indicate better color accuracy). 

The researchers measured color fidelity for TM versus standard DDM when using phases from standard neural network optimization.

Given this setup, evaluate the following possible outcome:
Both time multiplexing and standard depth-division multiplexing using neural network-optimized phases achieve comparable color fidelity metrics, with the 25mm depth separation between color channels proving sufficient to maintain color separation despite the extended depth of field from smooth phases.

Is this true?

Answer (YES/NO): NO